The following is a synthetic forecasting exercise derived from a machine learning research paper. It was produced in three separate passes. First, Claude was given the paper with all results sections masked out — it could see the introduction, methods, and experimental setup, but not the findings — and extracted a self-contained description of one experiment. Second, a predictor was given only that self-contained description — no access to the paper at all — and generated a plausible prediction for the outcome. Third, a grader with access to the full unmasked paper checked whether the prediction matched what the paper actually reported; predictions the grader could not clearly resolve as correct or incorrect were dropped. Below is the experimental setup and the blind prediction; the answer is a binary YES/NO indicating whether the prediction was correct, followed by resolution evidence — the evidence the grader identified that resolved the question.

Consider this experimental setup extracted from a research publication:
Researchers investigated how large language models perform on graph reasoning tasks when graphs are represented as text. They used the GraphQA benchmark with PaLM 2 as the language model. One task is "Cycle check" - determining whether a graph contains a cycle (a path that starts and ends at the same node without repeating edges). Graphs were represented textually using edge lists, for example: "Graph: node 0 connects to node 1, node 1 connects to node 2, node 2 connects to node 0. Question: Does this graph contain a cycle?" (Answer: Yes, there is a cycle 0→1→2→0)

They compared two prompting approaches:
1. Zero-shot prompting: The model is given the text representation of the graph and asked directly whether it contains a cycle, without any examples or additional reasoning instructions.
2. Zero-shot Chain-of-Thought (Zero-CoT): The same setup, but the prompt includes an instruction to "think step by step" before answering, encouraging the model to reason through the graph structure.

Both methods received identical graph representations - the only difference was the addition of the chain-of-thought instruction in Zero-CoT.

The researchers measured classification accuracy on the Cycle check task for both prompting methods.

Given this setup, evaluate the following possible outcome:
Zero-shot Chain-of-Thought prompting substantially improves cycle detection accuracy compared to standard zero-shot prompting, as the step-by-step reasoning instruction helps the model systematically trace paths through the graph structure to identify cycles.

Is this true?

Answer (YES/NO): NO